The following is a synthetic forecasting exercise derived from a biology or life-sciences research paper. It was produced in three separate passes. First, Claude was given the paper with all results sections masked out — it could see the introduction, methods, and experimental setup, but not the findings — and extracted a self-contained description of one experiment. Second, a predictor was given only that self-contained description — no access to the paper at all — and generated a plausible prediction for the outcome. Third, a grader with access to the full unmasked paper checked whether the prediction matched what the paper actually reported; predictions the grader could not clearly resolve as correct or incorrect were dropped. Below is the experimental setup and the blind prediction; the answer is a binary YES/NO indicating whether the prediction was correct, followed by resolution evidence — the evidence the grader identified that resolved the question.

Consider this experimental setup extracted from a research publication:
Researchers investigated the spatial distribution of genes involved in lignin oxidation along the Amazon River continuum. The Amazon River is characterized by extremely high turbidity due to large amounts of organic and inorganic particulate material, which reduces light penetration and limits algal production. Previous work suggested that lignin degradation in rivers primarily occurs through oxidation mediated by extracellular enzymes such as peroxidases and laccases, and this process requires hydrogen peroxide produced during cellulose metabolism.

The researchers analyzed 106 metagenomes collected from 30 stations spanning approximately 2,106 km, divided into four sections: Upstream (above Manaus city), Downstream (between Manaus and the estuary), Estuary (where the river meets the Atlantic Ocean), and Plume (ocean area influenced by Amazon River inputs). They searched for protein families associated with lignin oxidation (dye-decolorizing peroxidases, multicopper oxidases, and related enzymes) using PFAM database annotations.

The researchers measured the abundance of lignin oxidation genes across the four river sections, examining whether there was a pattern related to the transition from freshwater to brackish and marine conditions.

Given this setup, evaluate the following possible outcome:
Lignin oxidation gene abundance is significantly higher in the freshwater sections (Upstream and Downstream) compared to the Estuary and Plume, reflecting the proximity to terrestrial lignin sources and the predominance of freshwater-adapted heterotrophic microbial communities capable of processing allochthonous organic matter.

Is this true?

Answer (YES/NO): YES